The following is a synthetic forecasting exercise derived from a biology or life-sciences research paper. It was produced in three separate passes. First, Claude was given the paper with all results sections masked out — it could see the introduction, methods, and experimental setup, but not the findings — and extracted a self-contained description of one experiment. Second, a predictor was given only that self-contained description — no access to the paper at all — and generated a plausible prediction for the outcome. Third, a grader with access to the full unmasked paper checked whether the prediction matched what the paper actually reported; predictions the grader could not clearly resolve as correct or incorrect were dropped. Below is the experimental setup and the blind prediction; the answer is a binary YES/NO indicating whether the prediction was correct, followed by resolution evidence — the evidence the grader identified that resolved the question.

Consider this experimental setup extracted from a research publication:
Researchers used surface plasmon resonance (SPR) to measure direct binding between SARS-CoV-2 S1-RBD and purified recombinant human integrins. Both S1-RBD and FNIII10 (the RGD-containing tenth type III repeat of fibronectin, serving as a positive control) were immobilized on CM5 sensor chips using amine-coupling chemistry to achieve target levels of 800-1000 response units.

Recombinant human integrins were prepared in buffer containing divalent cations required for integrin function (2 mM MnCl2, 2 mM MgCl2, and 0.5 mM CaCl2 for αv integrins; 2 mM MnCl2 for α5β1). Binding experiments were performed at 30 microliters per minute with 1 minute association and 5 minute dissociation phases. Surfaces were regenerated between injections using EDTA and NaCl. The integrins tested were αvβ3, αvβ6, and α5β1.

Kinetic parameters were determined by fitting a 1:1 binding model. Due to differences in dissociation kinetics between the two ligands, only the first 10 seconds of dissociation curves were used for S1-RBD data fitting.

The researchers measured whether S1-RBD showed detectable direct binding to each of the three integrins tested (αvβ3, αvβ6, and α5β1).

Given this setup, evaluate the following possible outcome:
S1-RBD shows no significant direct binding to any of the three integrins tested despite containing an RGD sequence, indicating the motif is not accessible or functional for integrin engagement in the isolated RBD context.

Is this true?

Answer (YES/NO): NO